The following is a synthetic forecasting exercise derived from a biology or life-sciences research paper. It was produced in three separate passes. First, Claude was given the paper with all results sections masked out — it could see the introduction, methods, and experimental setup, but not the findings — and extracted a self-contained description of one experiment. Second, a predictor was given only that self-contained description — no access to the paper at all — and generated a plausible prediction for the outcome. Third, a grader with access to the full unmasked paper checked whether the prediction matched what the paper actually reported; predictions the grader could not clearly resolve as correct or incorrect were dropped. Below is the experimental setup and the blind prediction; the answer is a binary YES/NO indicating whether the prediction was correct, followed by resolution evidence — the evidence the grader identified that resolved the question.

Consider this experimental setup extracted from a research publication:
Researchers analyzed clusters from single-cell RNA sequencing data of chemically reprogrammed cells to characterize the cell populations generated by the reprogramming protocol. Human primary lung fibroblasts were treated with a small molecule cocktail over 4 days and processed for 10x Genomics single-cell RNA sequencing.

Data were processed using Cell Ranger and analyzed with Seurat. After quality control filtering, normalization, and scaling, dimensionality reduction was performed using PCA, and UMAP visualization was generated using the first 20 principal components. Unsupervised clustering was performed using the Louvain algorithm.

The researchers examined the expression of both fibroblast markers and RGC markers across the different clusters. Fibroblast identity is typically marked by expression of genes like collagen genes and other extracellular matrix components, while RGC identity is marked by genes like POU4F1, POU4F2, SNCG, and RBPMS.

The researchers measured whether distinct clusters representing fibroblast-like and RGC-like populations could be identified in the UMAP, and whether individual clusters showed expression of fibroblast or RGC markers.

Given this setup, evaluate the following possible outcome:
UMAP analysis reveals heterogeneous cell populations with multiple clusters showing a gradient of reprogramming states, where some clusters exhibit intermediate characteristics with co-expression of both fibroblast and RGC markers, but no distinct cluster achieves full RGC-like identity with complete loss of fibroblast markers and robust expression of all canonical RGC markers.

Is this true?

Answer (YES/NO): NO